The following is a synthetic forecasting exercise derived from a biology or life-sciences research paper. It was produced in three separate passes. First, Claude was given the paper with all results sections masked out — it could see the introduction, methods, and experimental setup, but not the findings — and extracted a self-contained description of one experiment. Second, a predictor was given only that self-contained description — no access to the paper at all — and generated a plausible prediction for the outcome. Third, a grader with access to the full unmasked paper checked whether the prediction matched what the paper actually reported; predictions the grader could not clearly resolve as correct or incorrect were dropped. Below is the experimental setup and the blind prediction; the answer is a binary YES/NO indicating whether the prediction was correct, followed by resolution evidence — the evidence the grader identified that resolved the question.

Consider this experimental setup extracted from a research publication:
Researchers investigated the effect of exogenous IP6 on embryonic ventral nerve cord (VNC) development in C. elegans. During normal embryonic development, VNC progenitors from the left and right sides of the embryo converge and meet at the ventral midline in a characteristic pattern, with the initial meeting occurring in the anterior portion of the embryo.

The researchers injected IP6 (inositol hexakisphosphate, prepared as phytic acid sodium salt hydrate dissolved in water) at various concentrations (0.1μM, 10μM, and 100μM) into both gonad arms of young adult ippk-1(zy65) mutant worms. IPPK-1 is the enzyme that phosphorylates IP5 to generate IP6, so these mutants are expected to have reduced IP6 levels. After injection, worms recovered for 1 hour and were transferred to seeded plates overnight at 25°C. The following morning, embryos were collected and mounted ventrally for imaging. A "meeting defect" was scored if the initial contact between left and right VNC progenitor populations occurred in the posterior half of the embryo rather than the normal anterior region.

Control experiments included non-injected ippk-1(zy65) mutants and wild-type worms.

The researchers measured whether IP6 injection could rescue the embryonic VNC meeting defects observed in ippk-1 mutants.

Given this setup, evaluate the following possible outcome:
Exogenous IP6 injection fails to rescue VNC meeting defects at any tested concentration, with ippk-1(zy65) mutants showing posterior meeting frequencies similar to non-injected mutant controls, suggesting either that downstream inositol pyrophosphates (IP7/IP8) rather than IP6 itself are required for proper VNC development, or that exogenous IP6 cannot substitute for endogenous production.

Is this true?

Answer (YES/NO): NO